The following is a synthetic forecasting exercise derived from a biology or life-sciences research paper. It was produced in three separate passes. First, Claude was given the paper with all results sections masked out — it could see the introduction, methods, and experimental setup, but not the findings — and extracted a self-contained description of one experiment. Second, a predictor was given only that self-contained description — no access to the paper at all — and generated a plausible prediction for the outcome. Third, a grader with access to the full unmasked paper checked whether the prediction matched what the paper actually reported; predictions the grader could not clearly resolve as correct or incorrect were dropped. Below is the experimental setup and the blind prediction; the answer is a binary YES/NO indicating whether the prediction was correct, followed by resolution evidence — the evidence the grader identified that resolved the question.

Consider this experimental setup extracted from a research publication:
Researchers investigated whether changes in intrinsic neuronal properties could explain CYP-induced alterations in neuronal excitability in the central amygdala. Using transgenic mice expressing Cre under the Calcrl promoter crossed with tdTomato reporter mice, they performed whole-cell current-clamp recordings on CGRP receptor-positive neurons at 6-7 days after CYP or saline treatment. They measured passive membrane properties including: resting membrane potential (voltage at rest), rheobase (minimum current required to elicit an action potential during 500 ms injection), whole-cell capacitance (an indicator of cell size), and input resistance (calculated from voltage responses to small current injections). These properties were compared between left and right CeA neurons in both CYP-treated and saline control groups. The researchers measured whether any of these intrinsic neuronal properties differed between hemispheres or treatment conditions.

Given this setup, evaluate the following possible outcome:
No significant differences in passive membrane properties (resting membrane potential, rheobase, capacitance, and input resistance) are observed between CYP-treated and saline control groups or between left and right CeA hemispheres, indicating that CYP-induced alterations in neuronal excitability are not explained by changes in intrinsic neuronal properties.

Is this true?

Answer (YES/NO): YES